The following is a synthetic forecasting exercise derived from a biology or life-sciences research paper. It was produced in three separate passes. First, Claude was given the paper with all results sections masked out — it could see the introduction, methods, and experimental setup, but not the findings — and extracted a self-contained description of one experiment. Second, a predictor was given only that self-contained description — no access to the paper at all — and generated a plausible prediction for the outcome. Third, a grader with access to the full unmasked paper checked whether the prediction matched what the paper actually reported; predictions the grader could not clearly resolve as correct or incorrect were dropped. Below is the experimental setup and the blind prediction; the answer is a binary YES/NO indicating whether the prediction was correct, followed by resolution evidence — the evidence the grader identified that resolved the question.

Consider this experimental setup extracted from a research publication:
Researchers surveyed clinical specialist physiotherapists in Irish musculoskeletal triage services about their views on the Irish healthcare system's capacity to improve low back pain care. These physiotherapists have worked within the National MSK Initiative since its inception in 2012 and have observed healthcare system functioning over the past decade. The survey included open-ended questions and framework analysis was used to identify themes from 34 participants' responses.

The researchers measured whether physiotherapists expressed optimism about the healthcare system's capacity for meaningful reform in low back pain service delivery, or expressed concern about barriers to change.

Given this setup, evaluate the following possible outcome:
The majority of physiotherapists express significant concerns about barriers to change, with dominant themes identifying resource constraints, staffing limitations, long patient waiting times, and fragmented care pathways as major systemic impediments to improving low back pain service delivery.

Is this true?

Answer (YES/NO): YES